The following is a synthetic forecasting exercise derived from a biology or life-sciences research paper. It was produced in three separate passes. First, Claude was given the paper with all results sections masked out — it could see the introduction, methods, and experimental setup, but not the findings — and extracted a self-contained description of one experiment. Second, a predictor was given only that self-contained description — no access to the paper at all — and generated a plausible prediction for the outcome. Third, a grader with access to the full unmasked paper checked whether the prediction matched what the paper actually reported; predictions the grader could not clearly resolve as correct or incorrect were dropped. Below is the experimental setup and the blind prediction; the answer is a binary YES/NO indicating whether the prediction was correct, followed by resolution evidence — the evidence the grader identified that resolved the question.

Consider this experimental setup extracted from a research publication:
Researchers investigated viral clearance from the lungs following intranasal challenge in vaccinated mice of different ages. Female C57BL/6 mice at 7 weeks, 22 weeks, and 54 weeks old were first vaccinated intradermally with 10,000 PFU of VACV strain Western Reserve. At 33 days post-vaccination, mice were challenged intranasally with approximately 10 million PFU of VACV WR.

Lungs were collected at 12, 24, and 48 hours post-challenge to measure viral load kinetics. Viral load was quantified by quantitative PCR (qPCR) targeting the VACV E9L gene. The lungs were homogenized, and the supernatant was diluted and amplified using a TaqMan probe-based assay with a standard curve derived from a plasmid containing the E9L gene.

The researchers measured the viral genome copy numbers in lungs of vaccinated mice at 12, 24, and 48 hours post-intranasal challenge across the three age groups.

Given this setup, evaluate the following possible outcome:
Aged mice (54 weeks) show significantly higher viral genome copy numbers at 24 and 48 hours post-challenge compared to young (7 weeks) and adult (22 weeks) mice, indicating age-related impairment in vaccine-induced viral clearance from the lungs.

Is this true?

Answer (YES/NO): NO